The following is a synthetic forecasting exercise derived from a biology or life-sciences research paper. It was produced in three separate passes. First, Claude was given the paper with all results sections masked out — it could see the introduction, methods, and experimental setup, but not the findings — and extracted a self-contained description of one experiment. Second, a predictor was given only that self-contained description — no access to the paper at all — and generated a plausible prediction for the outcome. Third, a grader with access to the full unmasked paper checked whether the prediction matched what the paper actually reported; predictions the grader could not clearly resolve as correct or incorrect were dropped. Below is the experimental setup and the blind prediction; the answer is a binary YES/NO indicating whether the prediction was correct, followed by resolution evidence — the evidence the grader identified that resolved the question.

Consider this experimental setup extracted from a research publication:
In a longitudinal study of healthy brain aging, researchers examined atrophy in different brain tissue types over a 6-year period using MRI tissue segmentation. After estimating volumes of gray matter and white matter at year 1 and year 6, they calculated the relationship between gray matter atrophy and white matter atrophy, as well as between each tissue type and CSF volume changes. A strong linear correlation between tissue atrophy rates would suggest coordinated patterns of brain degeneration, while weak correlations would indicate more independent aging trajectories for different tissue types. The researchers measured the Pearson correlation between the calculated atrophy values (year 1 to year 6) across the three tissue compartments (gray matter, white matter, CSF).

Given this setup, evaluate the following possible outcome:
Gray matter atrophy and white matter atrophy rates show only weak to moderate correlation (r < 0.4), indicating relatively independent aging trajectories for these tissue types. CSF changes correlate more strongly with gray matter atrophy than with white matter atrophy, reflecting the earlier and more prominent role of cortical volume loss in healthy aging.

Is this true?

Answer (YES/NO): NO